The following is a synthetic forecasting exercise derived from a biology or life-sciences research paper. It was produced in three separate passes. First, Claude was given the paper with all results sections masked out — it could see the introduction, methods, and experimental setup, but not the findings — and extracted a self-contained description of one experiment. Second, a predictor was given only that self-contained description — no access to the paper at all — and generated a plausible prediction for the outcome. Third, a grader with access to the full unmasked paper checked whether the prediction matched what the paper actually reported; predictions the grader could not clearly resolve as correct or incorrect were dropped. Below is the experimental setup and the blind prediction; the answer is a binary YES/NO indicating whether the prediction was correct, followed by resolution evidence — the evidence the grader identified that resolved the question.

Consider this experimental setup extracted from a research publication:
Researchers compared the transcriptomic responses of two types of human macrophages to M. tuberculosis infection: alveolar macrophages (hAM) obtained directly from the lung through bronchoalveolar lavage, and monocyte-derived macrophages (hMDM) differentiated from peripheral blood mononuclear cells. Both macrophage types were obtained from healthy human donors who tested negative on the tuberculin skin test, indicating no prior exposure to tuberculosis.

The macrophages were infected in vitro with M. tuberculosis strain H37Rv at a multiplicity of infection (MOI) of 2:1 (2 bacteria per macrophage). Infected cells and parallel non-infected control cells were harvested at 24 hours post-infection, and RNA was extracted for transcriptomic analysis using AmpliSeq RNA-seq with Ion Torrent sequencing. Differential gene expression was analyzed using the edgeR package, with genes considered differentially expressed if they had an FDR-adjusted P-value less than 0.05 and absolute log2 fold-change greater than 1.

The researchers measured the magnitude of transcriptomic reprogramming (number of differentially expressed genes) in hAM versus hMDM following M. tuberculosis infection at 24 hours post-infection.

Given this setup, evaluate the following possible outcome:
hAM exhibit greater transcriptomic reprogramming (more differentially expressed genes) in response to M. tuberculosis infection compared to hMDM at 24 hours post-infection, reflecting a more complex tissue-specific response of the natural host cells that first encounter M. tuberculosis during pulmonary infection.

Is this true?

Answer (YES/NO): NO